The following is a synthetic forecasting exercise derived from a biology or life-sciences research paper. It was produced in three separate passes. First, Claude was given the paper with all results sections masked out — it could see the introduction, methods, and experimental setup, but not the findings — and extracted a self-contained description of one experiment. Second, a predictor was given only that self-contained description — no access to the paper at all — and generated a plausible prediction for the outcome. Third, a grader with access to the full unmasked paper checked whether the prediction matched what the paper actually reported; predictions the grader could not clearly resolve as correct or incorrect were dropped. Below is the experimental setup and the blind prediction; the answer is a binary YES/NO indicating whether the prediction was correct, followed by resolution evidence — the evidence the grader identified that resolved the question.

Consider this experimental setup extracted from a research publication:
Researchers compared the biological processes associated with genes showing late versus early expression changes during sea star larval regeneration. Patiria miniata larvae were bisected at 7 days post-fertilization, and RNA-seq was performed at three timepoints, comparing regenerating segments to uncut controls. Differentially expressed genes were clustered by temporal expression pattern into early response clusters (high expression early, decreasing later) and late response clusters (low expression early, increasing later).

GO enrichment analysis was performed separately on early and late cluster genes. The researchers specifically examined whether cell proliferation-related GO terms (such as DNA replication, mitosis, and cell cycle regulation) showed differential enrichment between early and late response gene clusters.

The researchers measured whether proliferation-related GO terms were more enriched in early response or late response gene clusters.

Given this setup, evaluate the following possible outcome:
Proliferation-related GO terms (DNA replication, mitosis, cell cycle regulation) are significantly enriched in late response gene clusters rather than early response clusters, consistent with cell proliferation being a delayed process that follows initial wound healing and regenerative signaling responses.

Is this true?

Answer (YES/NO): YES